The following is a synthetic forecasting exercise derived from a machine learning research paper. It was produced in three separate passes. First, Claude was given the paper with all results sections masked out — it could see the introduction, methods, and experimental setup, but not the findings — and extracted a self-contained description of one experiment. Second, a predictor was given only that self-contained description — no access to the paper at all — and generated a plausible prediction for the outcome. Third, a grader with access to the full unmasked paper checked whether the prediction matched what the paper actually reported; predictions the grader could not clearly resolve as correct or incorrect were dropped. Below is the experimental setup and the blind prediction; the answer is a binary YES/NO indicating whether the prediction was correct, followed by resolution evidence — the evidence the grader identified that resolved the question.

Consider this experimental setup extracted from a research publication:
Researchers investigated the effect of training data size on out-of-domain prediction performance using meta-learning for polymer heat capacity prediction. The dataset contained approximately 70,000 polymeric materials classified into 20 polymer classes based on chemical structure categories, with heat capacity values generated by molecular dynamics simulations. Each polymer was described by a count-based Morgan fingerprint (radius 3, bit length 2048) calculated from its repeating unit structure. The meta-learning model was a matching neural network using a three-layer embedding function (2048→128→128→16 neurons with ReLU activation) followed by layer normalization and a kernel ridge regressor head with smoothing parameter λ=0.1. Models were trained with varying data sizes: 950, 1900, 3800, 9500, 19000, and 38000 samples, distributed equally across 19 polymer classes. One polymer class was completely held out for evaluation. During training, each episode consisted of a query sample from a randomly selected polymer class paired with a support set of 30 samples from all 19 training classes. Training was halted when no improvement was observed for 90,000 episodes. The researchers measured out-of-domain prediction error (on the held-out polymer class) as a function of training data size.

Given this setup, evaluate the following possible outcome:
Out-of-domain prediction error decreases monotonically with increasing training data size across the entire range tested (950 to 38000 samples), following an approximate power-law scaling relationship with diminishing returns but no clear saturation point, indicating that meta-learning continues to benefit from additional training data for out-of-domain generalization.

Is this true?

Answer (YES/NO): YES